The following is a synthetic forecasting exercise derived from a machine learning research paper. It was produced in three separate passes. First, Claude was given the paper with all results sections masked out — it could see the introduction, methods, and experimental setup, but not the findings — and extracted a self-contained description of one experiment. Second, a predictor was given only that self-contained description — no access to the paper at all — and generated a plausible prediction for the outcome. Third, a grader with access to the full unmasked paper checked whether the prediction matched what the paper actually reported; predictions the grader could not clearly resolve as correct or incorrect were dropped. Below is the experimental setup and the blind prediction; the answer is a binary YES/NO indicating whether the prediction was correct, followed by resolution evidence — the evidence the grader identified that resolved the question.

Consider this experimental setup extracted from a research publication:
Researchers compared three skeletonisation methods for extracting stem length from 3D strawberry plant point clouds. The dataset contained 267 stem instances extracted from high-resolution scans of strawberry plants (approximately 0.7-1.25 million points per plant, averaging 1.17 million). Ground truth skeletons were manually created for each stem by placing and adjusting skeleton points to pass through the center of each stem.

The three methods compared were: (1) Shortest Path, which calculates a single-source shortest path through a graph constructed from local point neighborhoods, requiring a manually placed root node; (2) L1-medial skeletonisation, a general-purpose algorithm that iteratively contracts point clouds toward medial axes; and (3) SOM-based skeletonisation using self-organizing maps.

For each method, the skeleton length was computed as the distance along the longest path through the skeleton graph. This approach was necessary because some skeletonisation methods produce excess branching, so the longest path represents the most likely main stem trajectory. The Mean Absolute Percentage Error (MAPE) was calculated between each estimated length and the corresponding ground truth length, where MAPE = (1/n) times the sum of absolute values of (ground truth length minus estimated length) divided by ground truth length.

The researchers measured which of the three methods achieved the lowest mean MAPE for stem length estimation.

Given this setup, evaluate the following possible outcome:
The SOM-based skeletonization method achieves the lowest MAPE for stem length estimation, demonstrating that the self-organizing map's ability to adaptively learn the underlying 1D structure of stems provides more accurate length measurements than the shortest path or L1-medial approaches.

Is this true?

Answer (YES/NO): NO